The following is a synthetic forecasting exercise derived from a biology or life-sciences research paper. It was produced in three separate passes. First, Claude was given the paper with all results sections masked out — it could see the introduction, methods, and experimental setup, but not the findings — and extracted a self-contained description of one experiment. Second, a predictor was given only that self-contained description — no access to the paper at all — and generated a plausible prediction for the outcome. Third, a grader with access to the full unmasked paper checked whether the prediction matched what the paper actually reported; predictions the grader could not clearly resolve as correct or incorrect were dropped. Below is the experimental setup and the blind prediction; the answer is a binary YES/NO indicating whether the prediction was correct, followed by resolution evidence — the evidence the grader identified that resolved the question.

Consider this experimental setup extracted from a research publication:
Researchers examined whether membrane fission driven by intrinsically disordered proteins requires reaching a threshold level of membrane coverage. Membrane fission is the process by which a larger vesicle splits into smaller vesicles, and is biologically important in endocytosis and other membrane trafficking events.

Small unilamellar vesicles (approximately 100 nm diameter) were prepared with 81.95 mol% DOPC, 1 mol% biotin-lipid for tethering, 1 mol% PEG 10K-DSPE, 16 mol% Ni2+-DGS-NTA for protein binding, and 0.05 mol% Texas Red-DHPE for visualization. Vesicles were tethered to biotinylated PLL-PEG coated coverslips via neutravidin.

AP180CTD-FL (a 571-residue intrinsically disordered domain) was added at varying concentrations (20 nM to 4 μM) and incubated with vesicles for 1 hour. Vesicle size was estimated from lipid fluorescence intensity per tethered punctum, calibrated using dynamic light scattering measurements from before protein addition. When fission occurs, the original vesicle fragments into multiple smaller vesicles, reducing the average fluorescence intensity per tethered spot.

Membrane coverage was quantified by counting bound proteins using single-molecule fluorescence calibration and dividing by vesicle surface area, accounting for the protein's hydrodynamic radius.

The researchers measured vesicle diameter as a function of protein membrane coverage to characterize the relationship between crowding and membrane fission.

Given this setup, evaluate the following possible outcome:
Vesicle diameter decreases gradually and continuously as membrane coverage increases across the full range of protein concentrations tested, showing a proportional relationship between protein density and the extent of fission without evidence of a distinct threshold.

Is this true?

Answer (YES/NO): YES